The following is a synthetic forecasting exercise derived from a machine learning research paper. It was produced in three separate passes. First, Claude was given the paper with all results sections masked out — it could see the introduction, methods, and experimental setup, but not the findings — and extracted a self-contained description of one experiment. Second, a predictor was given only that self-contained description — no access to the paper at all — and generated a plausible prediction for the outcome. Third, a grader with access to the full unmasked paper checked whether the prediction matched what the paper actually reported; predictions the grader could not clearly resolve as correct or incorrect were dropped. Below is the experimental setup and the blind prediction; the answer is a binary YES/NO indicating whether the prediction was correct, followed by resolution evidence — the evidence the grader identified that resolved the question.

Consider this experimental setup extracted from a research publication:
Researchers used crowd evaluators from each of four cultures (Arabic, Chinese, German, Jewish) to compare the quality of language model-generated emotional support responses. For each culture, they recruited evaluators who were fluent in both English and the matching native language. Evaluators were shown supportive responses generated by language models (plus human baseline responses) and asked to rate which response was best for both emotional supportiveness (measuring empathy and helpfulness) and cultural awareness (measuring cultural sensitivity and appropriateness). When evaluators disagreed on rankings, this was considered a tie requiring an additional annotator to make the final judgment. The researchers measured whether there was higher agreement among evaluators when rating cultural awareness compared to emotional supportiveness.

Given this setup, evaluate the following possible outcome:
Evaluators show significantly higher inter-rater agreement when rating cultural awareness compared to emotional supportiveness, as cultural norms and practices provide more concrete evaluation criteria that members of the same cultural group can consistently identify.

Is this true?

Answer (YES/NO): YES